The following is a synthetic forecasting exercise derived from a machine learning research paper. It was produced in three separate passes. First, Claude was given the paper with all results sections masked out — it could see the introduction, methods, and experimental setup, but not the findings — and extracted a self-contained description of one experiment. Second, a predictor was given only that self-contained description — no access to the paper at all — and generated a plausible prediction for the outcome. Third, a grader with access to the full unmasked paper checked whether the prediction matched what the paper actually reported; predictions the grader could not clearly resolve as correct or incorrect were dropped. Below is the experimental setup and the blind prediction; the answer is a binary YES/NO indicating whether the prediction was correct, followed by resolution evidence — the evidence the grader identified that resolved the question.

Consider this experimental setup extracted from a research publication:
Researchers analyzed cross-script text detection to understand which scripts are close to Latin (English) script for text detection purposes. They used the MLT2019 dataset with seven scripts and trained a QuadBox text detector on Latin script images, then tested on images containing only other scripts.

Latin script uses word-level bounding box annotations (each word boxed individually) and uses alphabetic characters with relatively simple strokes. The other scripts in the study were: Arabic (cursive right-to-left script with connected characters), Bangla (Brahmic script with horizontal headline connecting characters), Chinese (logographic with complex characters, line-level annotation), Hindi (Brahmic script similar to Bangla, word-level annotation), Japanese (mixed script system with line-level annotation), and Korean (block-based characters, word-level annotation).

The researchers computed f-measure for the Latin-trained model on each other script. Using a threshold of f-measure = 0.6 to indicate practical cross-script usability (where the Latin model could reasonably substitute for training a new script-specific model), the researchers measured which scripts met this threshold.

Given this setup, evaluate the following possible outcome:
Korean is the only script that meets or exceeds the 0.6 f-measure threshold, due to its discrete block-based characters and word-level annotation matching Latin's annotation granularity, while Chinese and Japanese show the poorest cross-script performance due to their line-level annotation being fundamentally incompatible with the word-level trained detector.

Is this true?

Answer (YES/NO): NO